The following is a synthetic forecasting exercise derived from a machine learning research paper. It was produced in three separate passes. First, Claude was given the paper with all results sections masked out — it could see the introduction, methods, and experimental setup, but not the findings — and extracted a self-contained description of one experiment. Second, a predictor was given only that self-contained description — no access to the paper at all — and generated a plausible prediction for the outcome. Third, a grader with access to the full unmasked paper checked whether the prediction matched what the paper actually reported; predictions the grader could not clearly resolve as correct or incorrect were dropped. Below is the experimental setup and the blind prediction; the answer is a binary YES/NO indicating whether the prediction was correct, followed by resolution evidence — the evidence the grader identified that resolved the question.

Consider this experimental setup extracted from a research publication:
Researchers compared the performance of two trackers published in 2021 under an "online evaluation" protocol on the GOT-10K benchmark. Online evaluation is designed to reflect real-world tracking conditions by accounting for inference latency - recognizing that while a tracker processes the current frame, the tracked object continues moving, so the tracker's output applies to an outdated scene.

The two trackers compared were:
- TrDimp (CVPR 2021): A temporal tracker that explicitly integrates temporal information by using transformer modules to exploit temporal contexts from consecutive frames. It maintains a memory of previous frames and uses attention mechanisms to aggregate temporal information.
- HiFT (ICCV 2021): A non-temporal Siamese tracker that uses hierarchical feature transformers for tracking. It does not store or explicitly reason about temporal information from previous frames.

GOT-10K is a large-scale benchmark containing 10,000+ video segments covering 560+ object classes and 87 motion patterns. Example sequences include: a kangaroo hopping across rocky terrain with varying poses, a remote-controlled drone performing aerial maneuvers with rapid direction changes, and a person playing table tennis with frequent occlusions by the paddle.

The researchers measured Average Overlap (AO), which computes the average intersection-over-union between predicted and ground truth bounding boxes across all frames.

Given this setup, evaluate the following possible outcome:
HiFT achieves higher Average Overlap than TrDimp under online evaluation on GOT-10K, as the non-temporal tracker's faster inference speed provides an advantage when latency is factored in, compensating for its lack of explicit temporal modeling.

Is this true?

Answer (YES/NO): YES